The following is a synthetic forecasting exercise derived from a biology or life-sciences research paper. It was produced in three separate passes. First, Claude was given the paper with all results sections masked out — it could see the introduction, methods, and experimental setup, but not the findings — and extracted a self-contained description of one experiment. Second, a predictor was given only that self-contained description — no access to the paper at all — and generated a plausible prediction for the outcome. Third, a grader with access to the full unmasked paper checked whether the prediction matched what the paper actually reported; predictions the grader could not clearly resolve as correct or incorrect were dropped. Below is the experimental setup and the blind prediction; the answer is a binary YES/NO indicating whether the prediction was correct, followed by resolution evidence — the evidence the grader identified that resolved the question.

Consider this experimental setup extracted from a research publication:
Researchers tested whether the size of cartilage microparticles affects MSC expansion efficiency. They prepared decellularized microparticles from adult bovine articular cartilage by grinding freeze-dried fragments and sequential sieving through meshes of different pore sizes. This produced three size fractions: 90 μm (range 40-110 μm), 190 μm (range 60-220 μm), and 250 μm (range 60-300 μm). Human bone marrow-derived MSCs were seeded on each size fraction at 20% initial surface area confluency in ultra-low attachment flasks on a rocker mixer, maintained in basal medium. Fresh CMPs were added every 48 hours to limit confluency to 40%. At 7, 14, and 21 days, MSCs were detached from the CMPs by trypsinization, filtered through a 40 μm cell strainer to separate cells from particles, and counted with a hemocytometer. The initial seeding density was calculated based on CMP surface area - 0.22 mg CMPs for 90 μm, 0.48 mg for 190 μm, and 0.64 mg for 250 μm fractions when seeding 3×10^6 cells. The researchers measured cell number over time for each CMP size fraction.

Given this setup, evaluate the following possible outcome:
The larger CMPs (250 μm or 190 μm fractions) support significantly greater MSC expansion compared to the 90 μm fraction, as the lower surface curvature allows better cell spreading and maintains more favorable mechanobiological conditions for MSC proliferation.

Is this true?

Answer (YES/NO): NO